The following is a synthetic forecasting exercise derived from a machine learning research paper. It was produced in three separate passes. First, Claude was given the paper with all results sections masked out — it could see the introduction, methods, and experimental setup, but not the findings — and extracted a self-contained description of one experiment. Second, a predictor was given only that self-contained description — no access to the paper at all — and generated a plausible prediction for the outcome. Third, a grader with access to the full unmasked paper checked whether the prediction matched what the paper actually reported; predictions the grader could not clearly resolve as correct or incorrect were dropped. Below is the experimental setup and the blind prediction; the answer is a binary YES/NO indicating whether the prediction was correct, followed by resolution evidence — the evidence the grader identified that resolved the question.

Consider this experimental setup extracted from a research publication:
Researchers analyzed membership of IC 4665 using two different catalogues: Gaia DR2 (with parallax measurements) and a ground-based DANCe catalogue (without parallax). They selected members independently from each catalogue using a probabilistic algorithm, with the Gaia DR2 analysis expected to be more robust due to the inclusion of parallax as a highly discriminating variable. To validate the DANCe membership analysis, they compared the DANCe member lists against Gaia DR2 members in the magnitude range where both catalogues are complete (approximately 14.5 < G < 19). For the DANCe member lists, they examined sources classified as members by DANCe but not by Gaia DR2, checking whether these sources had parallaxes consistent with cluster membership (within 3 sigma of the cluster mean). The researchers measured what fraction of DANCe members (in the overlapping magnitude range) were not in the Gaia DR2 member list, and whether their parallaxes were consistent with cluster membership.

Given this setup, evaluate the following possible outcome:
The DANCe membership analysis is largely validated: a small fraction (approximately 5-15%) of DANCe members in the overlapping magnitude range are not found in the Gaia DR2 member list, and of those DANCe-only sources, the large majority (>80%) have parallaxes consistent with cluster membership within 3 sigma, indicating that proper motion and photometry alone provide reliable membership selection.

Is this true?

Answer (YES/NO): NO